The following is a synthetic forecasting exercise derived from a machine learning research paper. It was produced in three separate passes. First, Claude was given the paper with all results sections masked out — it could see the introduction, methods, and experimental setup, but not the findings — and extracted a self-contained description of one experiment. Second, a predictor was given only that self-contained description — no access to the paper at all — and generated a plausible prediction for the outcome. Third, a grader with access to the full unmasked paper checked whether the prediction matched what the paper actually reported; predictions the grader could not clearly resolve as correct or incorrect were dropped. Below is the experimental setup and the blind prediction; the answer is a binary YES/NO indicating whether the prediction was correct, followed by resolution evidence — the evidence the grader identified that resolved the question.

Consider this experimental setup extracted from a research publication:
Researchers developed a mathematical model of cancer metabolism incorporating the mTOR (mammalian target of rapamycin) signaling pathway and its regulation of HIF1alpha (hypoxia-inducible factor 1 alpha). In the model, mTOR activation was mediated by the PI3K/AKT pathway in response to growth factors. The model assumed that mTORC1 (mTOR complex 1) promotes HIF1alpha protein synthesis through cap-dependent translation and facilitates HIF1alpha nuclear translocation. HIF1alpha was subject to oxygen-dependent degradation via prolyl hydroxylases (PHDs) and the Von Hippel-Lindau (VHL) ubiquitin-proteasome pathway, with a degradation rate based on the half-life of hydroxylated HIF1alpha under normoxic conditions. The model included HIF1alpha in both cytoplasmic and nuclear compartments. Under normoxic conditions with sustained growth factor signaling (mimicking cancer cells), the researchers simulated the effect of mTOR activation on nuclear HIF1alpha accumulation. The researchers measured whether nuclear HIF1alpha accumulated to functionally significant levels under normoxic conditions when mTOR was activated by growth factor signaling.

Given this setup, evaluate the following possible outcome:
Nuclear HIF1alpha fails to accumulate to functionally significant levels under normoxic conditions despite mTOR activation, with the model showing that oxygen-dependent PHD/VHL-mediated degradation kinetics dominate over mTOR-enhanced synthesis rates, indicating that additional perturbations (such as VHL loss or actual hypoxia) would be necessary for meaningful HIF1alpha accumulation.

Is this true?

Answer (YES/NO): NO